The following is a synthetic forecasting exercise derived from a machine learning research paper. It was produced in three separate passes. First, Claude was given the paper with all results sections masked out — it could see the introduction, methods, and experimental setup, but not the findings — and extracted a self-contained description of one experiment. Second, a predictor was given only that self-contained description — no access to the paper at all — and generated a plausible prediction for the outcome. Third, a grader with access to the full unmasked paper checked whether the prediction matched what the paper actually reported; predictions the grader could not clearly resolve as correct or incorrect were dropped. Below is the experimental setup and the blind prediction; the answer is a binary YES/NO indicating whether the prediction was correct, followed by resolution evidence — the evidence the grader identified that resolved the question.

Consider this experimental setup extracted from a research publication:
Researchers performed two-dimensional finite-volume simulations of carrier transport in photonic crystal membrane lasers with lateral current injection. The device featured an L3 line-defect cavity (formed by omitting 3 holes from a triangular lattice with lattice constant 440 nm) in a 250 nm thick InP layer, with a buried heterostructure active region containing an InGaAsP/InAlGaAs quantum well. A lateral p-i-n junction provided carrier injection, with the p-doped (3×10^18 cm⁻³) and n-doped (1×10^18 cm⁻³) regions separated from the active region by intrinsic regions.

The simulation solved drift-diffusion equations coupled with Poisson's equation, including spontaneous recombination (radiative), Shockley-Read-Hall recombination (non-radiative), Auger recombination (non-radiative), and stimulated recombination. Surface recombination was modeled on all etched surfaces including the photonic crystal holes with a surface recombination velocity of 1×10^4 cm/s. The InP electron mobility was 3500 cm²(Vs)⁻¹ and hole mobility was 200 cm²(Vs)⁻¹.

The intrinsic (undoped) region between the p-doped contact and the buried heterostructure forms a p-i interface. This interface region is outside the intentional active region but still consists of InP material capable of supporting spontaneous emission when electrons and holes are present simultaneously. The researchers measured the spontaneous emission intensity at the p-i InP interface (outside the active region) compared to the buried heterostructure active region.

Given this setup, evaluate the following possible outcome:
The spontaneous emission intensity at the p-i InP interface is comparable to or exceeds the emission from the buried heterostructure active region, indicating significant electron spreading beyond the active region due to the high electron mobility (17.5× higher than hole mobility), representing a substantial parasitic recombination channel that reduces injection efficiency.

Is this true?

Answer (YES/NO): NO